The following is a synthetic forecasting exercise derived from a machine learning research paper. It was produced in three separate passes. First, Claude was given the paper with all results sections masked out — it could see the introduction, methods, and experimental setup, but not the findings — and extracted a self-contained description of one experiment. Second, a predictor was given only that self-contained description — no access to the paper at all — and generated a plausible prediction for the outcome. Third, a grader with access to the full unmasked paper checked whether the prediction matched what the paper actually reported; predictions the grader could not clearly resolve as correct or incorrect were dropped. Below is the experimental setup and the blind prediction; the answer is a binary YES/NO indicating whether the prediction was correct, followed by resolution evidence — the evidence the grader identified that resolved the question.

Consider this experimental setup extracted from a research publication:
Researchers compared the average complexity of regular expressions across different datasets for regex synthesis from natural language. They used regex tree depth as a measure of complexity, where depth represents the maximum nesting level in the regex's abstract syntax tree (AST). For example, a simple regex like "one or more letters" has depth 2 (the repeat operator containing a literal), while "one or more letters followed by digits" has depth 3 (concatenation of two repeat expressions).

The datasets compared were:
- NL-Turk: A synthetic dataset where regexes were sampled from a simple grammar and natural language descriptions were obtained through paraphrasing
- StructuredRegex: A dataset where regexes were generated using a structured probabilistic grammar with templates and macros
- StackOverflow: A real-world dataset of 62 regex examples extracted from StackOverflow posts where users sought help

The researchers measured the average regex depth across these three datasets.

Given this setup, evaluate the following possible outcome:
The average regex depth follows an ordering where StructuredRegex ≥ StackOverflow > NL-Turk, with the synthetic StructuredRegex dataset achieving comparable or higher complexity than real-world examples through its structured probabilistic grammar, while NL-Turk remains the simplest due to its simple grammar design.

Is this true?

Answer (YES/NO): YES